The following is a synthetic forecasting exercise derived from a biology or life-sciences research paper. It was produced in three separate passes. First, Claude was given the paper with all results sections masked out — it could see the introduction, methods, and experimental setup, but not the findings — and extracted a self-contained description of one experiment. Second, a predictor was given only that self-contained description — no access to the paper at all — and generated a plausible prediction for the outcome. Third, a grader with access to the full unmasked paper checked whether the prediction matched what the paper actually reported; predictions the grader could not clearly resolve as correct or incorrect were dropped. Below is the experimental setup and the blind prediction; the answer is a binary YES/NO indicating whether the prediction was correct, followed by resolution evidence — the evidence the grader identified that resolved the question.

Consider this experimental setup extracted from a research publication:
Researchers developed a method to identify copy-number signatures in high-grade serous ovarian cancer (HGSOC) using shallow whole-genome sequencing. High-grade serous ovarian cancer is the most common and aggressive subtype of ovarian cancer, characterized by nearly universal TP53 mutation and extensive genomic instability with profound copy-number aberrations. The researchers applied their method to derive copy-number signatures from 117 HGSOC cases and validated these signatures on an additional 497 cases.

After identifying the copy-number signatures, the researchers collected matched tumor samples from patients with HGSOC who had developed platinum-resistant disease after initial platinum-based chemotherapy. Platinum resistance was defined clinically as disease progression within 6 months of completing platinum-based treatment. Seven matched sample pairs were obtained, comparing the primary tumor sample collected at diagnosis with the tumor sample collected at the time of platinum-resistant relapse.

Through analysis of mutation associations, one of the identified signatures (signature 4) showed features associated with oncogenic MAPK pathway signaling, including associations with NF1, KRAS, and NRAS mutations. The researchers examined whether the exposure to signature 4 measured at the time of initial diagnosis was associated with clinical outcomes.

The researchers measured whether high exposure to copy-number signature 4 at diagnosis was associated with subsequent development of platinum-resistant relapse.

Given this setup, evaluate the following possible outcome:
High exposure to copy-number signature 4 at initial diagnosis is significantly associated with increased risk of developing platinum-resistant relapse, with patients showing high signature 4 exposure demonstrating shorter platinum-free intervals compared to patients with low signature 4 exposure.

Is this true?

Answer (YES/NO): YES